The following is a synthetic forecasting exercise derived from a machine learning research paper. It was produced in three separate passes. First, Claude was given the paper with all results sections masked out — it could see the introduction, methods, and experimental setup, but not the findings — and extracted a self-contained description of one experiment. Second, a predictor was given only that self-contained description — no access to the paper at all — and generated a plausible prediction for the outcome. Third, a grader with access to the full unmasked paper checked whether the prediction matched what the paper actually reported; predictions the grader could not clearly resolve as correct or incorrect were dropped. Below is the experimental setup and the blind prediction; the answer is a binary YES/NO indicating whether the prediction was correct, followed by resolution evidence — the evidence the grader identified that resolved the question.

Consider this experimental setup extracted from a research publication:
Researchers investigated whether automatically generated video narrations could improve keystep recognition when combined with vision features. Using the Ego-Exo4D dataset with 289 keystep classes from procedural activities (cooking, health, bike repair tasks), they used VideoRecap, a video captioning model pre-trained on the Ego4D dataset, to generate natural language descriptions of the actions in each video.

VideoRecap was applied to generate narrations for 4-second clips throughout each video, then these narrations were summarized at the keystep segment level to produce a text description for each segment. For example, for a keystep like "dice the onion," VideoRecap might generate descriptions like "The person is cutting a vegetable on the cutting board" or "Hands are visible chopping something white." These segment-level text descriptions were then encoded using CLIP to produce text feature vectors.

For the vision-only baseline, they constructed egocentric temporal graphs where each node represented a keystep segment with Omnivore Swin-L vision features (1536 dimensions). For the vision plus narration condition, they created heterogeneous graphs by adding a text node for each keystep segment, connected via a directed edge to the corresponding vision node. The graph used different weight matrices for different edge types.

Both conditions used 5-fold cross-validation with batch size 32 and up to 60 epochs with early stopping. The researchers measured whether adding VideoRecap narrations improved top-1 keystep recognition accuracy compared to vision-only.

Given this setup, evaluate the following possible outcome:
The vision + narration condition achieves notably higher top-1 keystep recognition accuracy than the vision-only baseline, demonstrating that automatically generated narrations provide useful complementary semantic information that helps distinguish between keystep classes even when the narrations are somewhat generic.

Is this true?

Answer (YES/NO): NO